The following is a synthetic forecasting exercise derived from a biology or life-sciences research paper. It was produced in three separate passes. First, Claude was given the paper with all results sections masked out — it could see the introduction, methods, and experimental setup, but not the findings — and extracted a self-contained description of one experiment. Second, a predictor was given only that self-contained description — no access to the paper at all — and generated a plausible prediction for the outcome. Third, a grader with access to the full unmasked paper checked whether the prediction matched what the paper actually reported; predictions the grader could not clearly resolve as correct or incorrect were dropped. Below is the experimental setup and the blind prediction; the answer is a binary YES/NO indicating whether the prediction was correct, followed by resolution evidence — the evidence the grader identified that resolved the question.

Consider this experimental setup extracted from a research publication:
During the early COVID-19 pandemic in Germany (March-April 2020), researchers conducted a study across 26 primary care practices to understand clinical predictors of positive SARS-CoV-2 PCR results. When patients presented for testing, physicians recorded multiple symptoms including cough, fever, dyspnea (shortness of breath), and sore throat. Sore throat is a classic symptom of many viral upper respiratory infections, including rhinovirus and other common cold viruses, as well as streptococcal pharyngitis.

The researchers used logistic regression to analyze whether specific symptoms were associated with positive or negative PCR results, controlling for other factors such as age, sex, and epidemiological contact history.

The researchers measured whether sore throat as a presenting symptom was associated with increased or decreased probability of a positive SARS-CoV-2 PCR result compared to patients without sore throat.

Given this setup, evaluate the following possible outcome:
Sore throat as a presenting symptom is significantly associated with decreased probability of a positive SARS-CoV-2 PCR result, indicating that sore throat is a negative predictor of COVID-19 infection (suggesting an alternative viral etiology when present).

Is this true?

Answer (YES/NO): YES